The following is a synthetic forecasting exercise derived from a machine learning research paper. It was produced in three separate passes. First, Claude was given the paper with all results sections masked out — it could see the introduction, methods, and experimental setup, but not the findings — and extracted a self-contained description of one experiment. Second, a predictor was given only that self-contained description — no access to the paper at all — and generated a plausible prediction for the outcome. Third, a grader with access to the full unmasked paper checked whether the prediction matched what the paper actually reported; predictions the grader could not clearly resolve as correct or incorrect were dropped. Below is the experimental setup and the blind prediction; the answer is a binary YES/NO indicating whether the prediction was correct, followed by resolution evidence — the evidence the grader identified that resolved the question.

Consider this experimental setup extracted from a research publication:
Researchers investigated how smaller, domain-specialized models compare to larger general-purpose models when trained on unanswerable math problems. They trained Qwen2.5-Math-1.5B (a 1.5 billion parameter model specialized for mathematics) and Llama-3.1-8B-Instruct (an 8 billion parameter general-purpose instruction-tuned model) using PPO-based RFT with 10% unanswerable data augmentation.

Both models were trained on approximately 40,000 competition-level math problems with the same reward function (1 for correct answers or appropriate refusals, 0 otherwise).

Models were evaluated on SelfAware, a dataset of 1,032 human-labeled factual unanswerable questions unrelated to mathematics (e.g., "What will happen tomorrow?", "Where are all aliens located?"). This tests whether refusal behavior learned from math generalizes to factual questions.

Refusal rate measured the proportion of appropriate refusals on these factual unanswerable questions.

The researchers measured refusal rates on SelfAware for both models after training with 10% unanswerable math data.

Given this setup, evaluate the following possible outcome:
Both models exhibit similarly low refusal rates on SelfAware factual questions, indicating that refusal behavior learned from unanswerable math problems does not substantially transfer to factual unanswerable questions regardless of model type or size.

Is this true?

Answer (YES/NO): NO